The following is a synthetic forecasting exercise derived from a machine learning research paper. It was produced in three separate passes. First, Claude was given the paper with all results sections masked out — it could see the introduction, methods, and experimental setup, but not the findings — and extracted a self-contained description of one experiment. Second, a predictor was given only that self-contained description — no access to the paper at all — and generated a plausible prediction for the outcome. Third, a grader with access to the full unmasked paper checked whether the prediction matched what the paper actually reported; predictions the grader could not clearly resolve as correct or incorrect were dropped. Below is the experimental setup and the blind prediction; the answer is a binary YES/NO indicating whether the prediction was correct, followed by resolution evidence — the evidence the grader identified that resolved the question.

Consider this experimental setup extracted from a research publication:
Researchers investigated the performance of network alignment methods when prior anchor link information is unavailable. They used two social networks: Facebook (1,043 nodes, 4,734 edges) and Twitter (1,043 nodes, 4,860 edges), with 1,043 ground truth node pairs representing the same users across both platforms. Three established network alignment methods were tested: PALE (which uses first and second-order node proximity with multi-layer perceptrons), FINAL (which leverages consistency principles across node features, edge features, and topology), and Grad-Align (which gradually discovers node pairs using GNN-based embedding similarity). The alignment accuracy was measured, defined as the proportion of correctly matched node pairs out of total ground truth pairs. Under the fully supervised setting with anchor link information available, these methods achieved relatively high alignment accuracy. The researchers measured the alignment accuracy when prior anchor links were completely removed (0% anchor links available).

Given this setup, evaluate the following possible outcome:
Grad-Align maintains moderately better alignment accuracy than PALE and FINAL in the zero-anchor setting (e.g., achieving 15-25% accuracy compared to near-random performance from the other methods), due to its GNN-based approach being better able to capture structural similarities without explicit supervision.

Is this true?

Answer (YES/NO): NO